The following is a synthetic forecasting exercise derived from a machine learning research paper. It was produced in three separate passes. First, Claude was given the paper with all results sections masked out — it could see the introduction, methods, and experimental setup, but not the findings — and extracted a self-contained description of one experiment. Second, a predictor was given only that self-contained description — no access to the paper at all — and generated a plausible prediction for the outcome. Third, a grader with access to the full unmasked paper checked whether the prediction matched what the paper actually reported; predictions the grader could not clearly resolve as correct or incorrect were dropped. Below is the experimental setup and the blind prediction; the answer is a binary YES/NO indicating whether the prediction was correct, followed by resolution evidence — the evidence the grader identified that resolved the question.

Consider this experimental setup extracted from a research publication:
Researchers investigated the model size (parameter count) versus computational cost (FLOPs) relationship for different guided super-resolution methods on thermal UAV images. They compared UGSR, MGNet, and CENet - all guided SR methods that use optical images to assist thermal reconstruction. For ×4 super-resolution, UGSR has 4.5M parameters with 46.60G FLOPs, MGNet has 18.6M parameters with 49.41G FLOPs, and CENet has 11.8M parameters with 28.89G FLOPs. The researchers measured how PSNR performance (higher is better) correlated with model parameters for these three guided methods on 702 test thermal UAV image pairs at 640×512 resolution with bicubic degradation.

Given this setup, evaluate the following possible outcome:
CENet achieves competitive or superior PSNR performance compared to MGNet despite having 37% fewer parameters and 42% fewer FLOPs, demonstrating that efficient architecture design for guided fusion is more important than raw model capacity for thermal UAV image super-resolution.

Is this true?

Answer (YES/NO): YES